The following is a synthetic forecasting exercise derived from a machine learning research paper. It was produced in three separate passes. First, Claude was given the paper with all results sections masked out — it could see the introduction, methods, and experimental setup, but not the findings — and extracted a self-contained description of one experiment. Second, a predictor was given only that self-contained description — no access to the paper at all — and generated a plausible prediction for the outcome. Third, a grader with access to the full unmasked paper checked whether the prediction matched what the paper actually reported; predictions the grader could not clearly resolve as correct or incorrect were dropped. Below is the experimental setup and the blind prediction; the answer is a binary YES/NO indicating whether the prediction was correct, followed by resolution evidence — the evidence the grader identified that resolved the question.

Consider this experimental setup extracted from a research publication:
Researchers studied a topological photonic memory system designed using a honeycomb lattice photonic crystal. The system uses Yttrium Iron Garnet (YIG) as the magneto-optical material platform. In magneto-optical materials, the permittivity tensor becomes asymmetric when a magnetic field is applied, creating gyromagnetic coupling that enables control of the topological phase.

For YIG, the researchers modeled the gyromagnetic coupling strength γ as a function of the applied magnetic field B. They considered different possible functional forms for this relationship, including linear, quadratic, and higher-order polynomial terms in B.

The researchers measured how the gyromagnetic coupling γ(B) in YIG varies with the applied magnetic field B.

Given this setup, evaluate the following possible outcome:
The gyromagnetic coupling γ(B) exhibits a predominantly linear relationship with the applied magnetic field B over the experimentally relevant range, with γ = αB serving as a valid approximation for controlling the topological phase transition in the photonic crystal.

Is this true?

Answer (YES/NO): NO